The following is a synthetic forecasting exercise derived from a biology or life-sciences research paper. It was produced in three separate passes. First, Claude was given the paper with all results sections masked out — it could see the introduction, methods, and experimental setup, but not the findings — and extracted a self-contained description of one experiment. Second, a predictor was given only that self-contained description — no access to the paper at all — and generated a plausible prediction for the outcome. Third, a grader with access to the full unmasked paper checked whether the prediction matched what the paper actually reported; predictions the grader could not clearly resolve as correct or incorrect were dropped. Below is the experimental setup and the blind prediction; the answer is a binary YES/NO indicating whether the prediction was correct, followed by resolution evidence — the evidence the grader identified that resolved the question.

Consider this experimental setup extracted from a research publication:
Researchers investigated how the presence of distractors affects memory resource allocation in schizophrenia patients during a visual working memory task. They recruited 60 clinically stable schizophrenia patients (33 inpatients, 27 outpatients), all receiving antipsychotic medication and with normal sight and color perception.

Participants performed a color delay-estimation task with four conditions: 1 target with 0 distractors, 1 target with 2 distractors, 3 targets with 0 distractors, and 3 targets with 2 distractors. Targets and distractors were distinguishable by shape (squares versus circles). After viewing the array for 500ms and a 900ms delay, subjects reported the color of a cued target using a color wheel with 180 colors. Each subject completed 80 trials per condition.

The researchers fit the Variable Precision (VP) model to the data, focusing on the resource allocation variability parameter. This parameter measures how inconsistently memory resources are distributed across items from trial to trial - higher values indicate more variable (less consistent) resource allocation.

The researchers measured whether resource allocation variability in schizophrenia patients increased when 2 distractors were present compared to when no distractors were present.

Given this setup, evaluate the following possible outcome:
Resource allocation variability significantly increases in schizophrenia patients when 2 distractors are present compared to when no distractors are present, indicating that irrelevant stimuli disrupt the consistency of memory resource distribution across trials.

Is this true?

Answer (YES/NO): NO